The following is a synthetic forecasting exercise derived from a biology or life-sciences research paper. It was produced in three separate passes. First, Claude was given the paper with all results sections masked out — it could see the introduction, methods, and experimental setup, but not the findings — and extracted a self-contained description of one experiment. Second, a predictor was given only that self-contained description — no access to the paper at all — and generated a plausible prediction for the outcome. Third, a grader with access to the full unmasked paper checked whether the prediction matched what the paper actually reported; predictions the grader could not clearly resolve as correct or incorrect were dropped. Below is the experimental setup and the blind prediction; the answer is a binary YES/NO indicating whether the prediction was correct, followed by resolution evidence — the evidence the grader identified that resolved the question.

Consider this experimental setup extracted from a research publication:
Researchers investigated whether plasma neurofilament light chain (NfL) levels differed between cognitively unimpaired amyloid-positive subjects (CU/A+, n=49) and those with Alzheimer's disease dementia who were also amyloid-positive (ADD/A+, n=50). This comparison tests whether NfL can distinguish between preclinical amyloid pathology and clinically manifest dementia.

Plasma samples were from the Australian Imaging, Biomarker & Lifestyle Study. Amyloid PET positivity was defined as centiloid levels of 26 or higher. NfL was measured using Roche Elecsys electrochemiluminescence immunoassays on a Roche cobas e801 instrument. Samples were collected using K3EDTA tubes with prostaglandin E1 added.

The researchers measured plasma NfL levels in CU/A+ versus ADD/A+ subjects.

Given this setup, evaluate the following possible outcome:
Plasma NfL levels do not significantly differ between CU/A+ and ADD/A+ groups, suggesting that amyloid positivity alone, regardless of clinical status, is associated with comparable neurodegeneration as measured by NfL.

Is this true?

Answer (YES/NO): YES